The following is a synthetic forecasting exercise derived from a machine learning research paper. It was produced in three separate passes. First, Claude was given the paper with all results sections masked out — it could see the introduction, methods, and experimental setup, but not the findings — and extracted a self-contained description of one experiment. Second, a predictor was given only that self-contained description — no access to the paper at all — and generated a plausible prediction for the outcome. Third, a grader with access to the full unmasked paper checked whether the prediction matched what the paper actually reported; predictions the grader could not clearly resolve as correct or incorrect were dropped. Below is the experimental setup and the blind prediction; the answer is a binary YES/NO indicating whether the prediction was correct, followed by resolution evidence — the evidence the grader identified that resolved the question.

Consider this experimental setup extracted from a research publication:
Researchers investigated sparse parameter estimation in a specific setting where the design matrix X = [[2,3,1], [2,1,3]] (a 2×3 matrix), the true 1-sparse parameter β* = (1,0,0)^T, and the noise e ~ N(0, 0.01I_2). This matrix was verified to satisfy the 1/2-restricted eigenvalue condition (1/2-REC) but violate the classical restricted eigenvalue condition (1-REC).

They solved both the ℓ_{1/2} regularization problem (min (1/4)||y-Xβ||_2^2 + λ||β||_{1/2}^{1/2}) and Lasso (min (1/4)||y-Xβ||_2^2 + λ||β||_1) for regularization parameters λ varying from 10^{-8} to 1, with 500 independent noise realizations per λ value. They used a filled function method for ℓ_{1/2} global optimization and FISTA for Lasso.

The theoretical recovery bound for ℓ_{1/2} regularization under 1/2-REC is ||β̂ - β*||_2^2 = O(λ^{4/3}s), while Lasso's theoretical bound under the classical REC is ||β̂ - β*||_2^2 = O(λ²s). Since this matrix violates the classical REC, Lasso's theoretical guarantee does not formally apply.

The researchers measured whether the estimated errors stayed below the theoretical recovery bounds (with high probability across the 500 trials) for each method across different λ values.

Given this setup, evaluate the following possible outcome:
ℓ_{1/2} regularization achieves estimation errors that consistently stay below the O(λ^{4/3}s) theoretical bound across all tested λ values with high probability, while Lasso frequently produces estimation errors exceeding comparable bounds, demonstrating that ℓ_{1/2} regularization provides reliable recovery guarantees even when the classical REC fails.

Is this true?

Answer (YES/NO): NO